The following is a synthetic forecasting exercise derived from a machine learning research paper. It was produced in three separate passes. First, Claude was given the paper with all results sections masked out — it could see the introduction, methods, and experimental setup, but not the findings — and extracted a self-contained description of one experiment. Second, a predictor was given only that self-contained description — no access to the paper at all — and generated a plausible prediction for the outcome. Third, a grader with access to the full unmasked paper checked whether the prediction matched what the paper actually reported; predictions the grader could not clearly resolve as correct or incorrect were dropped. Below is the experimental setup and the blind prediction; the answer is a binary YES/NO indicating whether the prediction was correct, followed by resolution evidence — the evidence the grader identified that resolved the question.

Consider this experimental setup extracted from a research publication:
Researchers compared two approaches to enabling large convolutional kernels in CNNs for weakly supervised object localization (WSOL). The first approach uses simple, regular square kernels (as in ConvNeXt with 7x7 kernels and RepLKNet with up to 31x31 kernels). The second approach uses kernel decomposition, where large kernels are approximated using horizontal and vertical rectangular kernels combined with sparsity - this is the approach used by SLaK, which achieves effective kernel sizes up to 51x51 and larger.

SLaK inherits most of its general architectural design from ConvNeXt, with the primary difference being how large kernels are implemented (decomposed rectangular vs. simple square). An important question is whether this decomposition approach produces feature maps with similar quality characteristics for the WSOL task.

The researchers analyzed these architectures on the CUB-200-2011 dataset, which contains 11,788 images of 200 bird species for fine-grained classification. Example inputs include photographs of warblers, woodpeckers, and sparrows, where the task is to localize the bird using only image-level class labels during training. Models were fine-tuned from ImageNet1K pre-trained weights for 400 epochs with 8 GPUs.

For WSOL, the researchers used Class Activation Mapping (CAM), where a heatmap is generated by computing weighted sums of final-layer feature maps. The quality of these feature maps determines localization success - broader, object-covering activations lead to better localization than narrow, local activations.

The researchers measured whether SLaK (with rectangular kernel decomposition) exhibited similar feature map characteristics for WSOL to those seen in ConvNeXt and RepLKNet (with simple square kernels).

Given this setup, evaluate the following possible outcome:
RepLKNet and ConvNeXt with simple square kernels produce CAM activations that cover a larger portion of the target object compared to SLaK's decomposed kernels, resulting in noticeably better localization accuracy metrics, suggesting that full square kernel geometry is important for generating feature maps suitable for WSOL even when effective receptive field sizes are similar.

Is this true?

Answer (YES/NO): YES